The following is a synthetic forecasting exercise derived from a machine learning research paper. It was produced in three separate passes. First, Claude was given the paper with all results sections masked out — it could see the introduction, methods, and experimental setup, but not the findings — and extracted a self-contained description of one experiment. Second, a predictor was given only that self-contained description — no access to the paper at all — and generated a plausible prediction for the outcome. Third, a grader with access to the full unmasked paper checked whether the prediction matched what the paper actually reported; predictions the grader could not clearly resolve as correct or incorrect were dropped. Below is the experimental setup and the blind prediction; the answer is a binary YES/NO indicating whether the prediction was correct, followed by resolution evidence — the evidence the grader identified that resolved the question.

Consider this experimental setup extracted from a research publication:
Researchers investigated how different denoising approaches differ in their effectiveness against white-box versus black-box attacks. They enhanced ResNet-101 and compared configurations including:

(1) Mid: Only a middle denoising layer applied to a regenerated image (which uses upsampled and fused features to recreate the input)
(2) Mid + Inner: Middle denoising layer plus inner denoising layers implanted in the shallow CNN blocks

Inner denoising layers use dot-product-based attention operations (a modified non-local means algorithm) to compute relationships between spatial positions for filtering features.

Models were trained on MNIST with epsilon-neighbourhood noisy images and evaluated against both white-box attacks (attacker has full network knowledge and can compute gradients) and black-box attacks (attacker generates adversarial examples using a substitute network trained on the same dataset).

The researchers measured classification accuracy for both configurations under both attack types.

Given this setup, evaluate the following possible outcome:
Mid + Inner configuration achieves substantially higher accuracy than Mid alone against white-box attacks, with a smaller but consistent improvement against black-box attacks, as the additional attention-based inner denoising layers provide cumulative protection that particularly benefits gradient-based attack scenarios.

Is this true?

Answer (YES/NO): NO